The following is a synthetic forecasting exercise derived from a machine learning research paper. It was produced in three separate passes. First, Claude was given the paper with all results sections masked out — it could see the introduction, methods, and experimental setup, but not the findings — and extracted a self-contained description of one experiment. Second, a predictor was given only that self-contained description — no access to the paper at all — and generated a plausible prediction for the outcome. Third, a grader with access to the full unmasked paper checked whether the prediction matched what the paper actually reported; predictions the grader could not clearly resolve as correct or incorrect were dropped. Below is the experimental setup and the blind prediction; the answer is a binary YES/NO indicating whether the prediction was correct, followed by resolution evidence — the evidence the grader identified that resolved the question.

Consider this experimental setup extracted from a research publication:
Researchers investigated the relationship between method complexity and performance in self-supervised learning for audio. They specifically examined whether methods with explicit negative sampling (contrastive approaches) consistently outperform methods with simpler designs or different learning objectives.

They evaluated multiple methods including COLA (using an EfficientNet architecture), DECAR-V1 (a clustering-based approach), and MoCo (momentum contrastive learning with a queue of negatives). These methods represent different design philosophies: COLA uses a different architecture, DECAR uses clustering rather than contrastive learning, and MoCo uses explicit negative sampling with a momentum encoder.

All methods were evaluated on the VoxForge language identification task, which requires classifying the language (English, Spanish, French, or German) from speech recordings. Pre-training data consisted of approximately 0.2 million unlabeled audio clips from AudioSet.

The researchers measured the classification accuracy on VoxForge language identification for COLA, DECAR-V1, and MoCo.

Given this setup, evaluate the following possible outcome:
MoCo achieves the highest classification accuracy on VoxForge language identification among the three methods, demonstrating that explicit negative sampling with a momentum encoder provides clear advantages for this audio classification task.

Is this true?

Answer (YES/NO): YES